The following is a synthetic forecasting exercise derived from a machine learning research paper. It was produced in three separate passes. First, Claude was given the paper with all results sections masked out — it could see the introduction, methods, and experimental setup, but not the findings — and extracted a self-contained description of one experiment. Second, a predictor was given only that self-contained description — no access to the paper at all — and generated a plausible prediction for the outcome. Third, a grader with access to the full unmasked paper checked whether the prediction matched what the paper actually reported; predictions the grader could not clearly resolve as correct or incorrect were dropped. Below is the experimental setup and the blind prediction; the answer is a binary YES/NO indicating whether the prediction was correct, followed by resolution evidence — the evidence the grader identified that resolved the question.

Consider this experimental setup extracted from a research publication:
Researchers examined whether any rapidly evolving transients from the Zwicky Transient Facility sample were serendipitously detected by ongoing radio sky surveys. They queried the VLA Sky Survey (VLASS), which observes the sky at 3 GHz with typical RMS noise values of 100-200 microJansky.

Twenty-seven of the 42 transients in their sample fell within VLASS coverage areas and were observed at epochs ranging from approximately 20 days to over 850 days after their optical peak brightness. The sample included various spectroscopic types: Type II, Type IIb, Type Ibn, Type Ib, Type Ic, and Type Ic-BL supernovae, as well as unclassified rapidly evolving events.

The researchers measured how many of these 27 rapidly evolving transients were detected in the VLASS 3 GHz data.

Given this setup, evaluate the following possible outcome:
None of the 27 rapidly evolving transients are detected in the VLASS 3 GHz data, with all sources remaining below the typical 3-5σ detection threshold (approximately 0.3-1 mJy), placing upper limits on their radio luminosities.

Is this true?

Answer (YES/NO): YES